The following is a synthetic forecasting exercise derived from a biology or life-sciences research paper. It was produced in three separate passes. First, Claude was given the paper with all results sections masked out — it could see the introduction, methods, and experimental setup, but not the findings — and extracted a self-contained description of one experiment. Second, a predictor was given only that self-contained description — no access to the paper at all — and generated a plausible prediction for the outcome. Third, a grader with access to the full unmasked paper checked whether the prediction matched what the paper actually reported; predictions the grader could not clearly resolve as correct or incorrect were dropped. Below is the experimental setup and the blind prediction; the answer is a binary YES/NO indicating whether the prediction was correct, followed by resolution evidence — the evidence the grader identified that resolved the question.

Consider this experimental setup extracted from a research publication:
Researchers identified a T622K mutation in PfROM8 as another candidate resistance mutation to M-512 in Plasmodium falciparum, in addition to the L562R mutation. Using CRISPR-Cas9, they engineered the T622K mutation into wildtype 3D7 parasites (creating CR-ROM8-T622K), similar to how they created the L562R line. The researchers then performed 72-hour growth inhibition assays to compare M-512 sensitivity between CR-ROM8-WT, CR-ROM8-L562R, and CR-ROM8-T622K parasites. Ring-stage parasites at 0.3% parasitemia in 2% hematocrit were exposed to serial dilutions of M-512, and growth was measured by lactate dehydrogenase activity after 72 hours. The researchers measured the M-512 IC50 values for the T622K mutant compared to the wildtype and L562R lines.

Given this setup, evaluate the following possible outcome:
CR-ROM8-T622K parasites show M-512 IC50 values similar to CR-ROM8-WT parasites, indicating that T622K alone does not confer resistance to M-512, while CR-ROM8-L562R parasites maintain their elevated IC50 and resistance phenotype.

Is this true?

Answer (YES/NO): NO